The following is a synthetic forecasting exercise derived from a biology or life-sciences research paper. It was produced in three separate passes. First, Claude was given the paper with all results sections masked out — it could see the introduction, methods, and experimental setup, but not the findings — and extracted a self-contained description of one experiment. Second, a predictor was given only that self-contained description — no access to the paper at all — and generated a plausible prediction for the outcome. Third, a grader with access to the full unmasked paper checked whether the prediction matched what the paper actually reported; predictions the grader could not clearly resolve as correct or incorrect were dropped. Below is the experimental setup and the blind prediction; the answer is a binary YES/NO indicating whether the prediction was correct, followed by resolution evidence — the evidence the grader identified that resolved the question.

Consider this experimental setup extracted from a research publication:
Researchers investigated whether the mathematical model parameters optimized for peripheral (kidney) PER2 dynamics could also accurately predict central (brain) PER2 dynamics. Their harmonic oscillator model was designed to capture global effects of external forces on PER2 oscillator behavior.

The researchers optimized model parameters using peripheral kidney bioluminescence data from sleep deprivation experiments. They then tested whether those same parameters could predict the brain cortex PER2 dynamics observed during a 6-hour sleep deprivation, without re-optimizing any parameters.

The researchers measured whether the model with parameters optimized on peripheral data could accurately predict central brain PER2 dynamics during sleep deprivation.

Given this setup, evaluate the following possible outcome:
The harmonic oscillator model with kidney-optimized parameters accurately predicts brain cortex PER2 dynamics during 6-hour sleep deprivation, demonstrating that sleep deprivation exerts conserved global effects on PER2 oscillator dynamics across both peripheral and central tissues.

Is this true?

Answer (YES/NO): NO